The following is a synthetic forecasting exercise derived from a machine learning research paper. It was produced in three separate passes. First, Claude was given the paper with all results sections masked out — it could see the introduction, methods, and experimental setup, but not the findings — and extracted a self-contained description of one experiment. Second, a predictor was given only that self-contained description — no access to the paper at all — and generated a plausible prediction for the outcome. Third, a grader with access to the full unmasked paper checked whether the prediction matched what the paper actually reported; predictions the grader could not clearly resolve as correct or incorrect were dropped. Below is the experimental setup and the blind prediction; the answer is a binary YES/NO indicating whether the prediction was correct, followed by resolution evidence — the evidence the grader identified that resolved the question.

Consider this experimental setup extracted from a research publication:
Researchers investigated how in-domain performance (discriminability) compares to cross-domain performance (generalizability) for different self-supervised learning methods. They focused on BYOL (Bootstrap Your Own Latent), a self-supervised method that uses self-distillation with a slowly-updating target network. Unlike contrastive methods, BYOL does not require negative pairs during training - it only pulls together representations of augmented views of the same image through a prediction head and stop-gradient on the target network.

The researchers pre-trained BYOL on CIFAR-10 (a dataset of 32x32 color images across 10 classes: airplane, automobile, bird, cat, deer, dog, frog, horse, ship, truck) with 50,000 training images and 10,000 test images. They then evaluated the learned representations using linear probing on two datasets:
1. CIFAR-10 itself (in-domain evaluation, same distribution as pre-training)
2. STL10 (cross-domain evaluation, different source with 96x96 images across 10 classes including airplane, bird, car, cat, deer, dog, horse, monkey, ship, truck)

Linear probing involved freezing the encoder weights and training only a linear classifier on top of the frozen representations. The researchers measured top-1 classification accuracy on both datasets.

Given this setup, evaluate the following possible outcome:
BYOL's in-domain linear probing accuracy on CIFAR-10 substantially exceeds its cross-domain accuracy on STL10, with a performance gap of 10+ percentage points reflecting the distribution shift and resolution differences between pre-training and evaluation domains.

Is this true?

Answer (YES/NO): NO